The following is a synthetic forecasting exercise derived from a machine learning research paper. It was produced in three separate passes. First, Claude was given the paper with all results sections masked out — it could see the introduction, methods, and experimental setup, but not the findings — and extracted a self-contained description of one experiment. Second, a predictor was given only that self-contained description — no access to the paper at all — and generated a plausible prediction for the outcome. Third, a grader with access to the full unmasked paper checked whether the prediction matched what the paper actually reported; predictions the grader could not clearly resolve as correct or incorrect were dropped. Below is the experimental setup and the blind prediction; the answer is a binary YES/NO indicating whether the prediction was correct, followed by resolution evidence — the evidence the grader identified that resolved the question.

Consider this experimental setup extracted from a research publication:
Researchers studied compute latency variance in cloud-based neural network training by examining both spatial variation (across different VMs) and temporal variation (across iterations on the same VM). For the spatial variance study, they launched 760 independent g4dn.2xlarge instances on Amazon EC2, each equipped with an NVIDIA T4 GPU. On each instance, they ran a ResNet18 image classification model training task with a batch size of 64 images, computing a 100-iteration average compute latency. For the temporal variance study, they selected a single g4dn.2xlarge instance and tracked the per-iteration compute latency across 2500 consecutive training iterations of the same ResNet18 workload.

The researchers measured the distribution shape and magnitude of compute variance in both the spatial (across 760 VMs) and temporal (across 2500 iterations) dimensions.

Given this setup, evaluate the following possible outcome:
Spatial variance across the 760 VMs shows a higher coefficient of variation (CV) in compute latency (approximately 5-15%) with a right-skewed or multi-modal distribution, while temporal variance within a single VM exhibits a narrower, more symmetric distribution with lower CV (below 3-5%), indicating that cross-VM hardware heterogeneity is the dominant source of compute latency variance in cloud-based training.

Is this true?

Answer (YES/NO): NO